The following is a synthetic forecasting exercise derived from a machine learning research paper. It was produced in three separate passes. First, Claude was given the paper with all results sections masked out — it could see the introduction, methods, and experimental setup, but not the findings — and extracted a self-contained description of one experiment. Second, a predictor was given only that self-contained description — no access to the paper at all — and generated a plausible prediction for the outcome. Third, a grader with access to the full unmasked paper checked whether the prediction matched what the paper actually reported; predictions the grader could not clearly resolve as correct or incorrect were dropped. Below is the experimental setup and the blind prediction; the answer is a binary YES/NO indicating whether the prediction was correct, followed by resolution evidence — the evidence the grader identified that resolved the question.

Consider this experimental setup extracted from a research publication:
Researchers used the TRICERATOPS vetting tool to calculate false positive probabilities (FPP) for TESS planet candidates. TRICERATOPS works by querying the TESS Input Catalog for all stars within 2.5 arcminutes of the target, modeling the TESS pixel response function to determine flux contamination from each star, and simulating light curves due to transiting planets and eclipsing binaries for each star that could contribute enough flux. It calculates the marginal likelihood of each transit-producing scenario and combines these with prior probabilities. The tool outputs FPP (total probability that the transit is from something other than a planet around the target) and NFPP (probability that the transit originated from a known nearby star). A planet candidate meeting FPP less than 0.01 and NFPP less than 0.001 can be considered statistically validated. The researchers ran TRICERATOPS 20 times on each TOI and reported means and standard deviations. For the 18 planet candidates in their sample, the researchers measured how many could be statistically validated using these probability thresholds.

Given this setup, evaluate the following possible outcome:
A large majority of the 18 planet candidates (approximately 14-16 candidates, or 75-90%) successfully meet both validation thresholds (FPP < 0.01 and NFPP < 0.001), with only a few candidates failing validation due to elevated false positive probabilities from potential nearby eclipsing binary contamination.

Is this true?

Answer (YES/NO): NO